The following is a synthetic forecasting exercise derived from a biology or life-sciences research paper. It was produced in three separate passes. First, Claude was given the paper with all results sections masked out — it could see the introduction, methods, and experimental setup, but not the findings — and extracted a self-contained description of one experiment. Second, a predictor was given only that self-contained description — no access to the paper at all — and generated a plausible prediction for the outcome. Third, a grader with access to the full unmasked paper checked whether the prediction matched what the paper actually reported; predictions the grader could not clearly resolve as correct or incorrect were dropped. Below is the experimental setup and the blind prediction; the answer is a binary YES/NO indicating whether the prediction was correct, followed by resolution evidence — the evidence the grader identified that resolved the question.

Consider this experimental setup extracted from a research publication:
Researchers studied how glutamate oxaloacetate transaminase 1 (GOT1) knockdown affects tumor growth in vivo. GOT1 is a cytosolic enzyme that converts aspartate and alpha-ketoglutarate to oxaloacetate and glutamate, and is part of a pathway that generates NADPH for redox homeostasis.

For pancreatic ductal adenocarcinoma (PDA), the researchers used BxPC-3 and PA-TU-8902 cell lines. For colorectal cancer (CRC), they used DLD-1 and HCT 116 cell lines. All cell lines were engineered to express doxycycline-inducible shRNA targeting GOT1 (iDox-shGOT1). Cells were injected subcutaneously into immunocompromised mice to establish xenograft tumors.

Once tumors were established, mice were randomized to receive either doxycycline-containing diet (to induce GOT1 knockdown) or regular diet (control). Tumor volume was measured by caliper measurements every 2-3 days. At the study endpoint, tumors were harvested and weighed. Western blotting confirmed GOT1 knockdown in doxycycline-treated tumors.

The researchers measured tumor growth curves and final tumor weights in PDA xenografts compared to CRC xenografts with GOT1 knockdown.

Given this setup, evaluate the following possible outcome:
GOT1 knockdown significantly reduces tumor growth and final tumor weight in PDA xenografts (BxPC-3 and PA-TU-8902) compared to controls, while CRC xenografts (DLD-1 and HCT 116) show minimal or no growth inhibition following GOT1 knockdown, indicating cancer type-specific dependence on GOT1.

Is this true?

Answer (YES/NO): YES